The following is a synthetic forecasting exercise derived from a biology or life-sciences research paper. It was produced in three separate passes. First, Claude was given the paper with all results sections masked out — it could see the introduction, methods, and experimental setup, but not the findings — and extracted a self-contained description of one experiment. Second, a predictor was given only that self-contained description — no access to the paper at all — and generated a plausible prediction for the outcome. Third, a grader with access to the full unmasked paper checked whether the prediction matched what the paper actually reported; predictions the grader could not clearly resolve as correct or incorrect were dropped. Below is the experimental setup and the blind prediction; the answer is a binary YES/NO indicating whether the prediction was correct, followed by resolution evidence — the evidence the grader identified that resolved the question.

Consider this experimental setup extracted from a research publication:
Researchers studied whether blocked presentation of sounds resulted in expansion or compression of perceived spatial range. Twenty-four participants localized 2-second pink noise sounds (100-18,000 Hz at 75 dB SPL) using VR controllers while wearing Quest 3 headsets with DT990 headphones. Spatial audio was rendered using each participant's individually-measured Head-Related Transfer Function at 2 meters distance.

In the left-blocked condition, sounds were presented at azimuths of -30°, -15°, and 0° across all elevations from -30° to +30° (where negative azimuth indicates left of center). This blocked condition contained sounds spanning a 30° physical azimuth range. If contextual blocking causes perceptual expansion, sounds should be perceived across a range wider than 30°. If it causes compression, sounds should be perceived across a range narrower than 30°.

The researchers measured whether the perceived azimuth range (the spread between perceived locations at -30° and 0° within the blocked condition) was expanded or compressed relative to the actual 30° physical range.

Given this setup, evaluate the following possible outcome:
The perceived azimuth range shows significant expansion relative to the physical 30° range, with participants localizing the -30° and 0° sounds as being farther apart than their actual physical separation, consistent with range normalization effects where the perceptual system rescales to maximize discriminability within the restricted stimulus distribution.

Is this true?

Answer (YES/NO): YES